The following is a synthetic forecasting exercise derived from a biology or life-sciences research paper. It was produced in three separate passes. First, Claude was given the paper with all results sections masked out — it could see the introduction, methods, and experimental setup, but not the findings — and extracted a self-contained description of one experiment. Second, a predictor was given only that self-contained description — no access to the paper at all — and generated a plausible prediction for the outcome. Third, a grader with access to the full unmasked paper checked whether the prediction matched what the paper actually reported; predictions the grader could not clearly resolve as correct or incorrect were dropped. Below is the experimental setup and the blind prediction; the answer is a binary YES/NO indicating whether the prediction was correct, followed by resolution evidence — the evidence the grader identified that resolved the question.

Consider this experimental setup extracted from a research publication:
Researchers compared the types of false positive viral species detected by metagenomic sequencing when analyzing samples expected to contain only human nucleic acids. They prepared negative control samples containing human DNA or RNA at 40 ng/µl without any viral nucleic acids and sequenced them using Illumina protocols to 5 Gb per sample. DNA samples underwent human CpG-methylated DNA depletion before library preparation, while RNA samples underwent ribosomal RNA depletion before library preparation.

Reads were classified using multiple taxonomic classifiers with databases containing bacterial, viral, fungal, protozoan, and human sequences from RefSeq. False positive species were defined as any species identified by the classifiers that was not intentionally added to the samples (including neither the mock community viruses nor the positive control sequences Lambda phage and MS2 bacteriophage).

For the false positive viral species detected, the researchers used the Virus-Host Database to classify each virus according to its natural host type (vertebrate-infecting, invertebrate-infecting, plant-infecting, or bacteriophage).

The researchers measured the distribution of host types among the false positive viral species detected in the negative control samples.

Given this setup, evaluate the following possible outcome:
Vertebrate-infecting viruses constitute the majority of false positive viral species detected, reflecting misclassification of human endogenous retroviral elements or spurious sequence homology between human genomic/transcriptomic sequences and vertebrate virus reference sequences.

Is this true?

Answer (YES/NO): NO